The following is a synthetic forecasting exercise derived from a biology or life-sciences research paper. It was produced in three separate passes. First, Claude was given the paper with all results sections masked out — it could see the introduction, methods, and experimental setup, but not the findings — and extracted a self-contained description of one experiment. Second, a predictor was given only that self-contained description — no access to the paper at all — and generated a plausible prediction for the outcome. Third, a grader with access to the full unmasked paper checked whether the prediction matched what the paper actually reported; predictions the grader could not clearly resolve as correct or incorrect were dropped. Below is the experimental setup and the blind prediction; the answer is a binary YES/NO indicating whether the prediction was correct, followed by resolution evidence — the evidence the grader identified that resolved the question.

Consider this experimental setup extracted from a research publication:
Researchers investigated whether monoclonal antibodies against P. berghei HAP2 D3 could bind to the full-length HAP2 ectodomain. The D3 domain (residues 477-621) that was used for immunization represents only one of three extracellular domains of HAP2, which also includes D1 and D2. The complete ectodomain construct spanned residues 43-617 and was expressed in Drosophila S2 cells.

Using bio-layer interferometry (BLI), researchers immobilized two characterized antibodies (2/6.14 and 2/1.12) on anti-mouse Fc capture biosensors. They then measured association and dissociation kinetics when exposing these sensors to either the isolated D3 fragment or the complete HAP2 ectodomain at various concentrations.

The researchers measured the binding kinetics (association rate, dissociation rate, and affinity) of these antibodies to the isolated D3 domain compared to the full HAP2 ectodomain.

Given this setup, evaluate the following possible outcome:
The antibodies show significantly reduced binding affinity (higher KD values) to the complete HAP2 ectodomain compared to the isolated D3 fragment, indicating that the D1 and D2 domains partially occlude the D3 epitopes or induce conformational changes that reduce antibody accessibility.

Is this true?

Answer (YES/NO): NO